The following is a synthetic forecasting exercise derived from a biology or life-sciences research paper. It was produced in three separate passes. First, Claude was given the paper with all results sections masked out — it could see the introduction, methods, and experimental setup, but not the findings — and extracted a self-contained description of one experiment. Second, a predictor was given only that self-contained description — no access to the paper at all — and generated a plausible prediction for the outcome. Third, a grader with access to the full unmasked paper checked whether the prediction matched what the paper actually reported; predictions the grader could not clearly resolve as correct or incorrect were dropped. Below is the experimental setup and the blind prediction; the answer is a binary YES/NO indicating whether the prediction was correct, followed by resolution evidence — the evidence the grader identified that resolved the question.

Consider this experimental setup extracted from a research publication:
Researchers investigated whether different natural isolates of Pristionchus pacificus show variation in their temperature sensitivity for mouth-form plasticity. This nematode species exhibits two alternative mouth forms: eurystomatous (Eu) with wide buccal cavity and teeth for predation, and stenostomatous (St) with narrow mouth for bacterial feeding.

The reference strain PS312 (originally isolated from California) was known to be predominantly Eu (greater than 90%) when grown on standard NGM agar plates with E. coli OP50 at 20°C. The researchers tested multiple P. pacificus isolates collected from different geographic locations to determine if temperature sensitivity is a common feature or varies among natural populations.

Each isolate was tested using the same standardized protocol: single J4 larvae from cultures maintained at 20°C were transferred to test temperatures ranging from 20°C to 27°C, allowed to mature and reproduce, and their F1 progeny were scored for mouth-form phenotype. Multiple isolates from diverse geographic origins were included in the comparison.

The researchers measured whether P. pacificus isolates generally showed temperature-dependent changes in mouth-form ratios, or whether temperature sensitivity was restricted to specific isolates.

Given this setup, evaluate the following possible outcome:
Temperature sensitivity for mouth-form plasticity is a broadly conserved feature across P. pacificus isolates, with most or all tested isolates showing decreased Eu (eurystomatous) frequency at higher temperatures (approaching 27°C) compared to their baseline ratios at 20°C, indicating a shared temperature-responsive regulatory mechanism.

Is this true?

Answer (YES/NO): NO